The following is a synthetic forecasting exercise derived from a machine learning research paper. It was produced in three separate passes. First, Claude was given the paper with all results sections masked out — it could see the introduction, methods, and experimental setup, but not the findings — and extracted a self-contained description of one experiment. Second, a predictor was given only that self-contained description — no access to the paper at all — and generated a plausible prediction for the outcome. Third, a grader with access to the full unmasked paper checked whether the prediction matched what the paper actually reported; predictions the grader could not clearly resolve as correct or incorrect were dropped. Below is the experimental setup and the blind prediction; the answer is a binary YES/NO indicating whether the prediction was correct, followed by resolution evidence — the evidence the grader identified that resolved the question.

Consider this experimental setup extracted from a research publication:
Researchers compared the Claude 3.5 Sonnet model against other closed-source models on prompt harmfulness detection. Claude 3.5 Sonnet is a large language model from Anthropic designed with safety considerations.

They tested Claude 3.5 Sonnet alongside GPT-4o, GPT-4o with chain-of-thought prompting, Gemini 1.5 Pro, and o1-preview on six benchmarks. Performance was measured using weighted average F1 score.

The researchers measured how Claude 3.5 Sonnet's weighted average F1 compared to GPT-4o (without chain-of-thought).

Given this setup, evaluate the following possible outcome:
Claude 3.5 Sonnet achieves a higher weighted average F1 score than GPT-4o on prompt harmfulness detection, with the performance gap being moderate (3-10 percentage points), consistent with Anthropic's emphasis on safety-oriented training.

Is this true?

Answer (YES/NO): NO